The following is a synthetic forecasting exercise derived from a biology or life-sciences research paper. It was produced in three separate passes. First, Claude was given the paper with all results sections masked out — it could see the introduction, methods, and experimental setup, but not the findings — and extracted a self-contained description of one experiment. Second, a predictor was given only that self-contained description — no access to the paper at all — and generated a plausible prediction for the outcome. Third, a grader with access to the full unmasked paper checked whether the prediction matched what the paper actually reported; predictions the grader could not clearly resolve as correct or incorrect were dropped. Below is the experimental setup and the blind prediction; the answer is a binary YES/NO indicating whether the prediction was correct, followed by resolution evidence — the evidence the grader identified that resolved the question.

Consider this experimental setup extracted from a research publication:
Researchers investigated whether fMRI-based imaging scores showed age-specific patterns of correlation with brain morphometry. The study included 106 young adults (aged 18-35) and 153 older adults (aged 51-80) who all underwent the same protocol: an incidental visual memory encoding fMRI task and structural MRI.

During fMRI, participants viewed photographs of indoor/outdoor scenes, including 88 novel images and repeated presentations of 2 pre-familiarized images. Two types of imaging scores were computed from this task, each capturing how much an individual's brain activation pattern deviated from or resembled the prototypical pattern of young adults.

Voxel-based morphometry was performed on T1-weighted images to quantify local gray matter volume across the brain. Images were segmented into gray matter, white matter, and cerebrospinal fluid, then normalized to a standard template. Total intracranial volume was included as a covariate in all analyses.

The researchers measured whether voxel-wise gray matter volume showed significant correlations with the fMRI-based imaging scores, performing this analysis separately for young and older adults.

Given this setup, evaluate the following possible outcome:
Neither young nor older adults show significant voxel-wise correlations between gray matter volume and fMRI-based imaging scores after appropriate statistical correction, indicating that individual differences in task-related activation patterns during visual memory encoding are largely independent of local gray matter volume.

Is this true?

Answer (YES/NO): NO